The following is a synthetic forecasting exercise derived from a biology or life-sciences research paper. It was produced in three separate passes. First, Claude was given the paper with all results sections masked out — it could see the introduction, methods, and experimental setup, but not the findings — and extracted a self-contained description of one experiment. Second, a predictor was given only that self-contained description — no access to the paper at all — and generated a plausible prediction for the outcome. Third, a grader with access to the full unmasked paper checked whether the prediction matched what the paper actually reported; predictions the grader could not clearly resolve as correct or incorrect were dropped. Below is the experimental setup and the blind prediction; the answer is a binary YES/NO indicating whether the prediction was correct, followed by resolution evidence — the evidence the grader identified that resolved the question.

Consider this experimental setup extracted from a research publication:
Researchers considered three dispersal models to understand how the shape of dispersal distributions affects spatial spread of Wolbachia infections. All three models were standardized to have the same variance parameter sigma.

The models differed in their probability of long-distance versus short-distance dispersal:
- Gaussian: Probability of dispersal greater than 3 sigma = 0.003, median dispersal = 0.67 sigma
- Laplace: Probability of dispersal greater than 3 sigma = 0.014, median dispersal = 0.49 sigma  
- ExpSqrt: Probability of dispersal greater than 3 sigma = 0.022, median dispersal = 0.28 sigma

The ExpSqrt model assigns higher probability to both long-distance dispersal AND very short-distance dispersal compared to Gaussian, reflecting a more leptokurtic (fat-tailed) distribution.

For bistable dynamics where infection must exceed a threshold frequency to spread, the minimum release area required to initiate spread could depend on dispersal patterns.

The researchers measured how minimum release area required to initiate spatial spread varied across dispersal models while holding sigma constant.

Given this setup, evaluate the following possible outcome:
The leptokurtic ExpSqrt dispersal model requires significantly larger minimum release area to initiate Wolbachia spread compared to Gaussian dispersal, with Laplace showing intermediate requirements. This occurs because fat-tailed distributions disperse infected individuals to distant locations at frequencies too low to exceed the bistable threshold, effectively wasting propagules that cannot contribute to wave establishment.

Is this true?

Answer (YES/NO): NO